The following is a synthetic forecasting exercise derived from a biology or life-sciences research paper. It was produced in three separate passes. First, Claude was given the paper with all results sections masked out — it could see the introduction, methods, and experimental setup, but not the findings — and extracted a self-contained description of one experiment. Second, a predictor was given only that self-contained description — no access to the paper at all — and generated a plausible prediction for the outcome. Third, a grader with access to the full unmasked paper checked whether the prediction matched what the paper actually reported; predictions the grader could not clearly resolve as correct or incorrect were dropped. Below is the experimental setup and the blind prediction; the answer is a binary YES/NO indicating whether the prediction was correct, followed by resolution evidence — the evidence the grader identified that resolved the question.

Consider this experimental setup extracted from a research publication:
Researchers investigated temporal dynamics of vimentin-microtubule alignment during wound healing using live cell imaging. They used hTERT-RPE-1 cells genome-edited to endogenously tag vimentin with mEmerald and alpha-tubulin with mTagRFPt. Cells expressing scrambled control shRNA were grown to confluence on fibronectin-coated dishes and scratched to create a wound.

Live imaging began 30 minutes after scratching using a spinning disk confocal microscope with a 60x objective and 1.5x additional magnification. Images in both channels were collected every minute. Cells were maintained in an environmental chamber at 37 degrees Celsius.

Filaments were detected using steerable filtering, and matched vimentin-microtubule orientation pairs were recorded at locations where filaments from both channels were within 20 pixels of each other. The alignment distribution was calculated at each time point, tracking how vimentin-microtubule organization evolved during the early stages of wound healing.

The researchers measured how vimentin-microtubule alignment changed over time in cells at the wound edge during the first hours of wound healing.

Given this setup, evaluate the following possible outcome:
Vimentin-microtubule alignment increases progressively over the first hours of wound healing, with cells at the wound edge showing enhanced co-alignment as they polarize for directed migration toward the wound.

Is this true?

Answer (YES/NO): YES